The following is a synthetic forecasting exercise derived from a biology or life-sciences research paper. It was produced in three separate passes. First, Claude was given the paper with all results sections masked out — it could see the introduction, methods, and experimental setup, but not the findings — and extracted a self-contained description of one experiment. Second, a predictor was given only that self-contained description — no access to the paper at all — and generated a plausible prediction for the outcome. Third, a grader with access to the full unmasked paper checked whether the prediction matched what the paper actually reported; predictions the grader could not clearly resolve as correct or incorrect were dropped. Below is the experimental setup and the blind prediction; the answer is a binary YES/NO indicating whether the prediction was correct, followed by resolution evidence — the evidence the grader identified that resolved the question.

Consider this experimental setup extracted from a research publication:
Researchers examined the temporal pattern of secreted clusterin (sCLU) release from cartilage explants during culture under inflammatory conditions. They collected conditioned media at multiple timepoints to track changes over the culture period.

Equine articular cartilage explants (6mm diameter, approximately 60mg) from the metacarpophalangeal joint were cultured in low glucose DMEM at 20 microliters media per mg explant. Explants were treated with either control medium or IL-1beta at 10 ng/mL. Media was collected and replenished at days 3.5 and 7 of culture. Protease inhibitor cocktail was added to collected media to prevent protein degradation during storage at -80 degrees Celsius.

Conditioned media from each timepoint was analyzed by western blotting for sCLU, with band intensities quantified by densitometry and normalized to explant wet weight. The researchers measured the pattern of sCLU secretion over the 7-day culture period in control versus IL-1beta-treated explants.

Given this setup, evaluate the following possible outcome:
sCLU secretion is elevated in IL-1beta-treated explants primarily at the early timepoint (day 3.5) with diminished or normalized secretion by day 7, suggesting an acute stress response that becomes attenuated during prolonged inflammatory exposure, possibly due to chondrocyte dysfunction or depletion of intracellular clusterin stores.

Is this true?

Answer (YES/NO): NO